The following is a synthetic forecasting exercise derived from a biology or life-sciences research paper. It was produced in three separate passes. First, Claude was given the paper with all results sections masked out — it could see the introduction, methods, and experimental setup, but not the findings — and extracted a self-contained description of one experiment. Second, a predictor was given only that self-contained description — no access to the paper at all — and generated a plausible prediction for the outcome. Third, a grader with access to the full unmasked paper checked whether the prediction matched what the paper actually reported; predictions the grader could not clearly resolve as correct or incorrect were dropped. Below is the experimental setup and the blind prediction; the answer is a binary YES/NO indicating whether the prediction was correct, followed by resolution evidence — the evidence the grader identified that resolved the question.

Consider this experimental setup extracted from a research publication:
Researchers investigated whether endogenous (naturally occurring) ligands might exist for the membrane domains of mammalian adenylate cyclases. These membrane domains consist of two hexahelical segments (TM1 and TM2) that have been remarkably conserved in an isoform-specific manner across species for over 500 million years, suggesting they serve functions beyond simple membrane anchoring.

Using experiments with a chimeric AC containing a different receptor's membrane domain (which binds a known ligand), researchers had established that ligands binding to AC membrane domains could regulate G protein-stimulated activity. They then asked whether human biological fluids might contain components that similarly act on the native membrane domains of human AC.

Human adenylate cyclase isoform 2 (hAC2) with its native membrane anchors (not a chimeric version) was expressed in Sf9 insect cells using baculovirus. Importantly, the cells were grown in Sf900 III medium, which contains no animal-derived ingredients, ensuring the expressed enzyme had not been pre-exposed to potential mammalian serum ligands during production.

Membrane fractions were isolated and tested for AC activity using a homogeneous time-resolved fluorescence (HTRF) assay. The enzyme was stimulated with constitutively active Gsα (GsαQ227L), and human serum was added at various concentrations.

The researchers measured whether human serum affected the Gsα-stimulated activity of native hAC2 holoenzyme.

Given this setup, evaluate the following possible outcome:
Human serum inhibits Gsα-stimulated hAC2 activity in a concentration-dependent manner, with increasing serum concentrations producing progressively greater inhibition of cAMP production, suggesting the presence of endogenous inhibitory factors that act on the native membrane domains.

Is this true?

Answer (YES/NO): YES